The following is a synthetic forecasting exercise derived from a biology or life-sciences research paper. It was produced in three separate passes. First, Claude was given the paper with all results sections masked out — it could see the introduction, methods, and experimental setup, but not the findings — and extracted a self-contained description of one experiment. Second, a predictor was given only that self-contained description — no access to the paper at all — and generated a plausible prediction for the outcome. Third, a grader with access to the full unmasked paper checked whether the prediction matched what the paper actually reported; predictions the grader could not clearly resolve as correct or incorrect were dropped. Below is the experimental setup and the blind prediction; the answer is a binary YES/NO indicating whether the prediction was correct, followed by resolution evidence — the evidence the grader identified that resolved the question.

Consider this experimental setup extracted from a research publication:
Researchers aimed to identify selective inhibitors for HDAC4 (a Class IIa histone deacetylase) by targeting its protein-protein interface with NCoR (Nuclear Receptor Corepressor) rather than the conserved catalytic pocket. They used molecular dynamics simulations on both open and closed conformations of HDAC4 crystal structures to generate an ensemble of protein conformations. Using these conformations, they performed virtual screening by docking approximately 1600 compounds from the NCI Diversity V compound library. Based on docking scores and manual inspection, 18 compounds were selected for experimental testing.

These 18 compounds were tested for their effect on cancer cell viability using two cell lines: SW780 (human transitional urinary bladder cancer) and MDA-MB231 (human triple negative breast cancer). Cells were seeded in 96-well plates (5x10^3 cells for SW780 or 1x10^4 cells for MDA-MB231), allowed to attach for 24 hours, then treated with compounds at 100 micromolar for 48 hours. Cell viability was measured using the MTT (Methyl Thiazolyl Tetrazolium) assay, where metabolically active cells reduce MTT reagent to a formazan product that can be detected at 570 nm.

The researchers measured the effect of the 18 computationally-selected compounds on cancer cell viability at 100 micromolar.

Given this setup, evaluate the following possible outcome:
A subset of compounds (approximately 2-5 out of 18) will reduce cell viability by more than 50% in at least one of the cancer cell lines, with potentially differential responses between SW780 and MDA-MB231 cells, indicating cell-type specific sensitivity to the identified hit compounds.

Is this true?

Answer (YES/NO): YES